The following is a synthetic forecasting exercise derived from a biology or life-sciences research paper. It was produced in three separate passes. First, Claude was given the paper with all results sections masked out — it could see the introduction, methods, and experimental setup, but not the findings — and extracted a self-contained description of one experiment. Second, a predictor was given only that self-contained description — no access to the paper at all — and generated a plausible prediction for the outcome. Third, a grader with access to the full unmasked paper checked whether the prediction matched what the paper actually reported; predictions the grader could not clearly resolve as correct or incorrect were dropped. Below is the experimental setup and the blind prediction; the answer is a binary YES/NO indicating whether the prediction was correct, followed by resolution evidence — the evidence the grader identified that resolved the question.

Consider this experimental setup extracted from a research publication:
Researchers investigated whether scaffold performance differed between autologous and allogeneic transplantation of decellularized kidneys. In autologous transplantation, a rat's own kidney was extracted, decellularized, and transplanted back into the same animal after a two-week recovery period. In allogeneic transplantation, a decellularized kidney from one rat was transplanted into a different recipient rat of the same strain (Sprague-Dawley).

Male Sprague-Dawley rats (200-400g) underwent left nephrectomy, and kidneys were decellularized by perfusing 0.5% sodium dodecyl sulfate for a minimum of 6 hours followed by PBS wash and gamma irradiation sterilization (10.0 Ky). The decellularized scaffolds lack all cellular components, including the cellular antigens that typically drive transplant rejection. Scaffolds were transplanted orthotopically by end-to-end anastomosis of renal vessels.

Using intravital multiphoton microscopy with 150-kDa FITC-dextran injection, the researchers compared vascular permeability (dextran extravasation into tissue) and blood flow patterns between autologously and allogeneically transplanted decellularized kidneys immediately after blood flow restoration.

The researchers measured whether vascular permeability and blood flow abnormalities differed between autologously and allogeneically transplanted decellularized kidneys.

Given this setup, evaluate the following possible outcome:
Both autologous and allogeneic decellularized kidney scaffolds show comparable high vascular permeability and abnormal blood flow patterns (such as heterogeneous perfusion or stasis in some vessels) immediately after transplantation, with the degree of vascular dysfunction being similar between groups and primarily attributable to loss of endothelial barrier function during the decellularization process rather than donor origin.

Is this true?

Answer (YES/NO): NO